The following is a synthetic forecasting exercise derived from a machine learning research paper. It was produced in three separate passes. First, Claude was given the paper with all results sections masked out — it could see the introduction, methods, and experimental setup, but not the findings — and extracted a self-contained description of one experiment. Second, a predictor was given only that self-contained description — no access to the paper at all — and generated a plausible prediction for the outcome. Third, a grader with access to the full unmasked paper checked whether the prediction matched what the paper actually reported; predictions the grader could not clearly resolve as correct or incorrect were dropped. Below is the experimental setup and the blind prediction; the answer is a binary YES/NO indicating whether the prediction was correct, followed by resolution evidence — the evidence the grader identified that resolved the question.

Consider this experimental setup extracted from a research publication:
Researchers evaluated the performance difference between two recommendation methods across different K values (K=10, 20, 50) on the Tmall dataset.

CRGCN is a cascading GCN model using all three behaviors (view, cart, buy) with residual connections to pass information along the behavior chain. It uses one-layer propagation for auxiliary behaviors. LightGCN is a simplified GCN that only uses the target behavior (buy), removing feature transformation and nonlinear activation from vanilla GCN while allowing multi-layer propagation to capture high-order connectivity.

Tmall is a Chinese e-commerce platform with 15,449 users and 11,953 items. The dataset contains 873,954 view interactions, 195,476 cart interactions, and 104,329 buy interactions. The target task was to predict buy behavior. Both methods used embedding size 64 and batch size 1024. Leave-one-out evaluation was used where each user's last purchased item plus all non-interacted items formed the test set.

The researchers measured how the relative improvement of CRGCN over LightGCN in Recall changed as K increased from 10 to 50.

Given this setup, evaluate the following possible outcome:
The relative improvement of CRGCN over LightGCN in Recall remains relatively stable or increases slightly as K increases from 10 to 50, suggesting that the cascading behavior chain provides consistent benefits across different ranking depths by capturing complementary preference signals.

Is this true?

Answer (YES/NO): NO